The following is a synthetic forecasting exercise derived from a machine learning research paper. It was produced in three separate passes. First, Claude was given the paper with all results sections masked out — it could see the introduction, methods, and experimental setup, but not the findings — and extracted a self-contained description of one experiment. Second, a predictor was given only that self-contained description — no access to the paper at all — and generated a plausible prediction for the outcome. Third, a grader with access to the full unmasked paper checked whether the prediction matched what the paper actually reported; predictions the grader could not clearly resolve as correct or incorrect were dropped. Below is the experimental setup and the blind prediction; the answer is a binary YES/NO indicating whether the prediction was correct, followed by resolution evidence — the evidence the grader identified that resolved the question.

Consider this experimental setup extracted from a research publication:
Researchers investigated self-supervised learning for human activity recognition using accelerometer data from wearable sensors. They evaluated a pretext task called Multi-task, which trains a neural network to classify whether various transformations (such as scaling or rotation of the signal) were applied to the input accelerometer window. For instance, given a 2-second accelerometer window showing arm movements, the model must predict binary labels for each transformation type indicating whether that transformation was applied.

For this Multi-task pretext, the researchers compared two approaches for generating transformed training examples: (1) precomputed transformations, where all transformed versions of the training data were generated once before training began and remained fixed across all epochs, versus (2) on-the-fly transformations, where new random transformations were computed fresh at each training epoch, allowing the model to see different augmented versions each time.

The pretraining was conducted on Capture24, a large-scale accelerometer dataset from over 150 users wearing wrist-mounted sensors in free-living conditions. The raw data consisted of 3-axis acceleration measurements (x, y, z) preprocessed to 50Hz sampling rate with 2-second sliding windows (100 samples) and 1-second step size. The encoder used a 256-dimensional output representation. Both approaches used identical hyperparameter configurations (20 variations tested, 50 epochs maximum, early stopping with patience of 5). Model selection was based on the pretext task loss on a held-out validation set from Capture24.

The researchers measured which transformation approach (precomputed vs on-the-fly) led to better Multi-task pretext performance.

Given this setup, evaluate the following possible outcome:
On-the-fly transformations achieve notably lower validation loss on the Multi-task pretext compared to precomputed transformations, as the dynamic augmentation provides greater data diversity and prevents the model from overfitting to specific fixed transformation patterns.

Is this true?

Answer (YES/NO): NO